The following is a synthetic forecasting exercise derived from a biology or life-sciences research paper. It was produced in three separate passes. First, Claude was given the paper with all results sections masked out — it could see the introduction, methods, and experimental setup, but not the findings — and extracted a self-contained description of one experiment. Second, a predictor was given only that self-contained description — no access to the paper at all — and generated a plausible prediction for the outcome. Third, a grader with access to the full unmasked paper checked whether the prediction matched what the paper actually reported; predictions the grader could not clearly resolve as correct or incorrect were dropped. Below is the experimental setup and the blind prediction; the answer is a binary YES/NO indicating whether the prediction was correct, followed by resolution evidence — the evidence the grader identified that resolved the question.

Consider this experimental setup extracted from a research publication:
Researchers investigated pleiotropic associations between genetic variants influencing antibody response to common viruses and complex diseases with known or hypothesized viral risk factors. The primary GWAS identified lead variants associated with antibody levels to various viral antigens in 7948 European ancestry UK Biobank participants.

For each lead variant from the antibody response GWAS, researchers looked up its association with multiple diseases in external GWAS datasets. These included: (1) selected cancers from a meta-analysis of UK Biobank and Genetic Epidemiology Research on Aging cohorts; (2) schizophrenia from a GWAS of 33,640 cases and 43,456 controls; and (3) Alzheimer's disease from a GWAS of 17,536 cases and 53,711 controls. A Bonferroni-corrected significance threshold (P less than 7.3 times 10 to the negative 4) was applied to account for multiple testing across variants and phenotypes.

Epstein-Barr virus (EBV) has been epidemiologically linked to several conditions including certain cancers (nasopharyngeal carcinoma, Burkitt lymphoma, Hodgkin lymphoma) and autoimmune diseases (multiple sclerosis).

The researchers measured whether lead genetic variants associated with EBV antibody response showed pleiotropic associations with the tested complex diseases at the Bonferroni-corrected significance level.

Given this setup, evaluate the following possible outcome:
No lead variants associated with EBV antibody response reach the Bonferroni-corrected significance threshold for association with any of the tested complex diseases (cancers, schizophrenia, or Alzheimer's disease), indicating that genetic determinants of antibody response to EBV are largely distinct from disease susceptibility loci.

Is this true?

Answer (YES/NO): NO